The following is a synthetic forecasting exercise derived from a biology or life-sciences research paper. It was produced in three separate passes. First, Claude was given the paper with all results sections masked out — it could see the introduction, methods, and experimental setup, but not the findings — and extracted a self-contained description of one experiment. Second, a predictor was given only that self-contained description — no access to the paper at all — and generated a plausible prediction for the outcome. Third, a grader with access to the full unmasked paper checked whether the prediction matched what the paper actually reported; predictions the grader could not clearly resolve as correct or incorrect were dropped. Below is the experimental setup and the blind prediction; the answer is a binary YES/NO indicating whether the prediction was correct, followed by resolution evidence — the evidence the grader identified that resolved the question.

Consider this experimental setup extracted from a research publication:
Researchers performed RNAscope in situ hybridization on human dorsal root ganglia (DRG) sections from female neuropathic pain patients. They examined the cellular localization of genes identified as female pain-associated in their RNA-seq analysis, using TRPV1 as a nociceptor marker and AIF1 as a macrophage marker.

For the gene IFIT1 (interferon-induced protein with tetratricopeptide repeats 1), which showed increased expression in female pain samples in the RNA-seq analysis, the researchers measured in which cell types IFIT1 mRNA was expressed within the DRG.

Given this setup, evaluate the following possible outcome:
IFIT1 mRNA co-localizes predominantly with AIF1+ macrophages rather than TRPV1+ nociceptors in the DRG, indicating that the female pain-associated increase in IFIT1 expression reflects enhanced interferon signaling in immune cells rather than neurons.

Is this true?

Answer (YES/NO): NO